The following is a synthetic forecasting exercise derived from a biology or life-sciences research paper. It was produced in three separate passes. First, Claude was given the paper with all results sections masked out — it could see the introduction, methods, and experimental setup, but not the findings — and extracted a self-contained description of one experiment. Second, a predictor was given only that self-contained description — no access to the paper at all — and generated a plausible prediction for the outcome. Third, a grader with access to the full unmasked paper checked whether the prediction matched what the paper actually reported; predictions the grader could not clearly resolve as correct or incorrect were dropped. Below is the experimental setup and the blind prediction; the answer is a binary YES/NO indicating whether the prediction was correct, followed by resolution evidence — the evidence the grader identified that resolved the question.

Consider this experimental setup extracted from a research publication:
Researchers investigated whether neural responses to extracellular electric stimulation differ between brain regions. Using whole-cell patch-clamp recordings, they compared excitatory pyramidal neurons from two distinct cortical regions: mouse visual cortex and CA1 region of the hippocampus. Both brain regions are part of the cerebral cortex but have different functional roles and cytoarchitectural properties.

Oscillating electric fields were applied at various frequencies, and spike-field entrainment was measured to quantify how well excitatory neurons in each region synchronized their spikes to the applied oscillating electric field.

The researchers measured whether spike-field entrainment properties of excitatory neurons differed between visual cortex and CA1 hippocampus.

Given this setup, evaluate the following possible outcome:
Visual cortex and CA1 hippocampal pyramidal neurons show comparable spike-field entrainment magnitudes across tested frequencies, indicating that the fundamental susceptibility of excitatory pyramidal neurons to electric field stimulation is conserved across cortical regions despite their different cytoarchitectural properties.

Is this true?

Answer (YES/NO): YES